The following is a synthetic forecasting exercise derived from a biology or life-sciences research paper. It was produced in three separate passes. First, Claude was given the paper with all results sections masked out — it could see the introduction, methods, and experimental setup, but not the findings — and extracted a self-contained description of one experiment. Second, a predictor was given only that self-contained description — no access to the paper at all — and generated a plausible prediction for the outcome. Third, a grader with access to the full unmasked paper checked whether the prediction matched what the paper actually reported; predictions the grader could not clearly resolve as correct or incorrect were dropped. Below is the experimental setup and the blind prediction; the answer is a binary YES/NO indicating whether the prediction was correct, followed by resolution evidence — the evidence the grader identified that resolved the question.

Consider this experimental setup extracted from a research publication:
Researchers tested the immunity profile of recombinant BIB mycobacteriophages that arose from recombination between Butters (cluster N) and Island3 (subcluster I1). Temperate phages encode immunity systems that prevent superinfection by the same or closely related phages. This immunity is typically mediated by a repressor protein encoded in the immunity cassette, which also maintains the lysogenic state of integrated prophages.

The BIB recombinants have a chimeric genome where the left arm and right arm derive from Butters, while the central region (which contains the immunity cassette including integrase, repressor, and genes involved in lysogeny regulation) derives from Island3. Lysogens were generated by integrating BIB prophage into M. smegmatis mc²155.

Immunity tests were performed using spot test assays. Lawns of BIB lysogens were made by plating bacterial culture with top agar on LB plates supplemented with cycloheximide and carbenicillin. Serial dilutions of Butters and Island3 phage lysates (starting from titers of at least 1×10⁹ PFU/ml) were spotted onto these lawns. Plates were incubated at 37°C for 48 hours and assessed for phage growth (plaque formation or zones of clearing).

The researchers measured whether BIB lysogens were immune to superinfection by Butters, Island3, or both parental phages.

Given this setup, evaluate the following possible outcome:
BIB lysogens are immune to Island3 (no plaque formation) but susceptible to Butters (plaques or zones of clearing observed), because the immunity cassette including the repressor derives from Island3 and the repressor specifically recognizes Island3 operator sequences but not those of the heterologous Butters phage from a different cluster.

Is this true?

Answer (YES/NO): YES